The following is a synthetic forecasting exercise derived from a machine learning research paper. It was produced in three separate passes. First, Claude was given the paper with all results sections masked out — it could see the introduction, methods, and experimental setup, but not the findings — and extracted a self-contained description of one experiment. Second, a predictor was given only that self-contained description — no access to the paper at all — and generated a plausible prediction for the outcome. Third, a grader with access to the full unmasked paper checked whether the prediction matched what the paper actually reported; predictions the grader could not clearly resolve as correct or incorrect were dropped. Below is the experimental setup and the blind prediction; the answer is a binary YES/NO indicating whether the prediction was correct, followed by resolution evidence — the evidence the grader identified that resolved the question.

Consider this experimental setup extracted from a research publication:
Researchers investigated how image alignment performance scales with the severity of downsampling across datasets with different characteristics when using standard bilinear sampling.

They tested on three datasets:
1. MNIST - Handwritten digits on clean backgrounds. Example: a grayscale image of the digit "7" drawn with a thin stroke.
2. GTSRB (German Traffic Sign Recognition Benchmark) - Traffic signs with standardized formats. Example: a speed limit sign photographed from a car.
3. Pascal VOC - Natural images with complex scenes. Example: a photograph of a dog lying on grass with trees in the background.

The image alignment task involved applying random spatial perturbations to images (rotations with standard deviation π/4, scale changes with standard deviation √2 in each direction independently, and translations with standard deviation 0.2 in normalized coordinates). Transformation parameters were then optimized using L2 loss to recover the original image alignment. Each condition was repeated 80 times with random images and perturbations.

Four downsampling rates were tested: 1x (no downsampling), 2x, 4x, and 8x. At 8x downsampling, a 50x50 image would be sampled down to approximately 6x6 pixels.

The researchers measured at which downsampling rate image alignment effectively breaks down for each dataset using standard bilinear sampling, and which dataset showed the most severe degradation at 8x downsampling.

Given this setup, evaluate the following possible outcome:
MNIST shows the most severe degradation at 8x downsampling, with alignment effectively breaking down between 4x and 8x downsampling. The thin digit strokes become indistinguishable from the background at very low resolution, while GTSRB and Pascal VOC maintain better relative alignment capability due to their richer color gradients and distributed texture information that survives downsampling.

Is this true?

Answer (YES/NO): NO